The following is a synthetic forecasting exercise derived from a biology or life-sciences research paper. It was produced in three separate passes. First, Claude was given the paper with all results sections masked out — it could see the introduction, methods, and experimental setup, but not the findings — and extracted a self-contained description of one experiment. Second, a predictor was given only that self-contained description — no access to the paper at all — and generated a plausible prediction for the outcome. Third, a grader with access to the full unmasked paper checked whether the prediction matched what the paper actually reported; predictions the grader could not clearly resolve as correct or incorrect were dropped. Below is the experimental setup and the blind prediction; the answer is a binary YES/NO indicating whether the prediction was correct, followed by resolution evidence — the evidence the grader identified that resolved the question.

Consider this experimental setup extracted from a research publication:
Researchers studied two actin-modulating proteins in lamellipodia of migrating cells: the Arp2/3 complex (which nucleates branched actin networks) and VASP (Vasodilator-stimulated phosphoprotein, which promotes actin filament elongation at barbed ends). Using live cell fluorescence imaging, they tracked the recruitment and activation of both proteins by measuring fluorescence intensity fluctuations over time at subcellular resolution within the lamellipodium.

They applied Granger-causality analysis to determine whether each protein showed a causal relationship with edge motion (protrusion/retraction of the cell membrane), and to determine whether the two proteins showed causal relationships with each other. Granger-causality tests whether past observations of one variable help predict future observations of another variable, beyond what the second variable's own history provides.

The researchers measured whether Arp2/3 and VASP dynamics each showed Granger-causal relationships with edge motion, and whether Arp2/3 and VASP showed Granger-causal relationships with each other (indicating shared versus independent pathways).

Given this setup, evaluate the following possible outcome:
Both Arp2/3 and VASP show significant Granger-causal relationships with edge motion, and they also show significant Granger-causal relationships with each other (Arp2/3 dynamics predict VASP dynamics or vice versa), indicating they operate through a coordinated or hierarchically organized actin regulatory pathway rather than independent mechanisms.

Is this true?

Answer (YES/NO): NO